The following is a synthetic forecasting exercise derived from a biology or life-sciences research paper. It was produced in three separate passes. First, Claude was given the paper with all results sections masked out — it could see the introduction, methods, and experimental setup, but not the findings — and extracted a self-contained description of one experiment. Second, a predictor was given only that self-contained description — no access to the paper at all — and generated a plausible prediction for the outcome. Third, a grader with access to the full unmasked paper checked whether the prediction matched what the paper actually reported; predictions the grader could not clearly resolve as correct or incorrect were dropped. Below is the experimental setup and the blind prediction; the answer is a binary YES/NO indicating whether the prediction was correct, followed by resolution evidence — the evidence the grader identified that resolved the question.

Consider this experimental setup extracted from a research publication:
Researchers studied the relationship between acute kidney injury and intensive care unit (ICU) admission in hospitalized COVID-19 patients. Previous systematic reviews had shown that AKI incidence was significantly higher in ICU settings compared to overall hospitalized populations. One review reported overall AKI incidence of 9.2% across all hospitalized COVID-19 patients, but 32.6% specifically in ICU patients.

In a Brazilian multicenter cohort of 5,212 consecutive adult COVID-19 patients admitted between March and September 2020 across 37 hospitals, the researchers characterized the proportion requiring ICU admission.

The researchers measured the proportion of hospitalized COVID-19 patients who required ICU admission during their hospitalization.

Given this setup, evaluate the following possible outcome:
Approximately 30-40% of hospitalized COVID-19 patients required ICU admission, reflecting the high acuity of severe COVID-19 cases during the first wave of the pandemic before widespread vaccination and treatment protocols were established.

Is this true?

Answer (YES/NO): YES